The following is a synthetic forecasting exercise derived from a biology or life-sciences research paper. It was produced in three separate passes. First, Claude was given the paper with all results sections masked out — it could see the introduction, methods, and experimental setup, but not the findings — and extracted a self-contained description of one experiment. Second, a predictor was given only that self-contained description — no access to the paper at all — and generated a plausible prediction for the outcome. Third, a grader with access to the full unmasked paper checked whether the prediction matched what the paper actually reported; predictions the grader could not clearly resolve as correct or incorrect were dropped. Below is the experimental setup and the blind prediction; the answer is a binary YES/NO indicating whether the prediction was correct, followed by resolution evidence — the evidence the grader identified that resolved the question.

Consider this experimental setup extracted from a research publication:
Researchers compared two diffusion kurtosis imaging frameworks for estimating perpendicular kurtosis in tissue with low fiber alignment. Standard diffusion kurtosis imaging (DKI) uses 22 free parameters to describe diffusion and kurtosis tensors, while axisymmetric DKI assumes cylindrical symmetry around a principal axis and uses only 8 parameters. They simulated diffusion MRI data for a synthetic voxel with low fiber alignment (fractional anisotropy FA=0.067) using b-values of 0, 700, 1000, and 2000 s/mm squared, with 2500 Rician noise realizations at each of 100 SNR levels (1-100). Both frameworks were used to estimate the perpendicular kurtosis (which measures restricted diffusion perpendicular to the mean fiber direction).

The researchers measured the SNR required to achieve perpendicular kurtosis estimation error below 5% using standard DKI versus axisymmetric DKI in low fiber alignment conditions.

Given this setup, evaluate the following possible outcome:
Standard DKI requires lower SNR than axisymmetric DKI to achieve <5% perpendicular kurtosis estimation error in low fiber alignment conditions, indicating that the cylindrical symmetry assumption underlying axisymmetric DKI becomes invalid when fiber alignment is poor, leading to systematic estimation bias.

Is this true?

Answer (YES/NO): NO